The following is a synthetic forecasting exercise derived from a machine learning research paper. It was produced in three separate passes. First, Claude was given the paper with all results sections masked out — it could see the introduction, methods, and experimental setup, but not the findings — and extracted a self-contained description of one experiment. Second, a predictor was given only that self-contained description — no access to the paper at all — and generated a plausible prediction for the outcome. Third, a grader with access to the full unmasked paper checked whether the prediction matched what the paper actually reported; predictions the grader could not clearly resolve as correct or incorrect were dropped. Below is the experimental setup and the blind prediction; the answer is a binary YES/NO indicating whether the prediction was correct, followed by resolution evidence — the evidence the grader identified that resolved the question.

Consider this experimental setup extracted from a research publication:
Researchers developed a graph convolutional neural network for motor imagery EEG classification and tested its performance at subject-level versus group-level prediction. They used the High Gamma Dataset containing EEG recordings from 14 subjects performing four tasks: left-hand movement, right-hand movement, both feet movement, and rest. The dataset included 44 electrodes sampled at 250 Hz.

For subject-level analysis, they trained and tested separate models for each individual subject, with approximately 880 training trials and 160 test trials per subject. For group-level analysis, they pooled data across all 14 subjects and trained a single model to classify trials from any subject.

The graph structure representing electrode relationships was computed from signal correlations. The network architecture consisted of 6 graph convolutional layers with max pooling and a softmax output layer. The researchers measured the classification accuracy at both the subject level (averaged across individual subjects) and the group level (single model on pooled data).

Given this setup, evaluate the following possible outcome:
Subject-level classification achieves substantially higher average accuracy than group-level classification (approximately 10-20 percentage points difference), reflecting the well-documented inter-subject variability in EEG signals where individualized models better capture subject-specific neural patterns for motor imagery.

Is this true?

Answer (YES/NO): YES